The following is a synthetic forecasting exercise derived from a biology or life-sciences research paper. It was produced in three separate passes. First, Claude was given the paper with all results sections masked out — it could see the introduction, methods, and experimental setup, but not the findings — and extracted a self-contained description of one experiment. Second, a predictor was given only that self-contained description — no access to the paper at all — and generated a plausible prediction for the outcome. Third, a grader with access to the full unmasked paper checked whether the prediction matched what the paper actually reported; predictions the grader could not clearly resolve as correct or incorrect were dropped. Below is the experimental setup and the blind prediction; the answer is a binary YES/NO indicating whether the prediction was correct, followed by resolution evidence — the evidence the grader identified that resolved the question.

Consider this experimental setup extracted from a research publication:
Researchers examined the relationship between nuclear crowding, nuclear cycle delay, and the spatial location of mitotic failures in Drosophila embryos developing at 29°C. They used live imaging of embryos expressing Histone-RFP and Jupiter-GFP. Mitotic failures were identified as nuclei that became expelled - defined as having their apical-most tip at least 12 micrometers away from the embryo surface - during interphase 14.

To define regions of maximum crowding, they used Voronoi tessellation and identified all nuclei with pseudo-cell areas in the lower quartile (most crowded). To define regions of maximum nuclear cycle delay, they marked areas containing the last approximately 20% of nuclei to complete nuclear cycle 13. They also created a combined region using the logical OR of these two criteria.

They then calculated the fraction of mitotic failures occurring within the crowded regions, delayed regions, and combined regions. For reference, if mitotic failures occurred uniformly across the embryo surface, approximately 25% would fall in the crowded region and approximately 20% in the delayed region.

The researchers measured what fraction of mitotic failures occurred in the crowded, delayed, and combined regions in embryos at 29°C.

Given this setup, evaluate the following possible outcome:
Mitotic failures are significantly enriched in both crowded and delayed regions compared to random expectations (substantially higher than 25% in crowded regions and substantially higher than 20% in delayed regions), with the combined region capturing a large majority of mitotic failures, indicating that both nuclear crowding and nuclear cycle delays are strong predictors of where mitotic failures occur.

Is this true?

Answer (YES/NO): NO